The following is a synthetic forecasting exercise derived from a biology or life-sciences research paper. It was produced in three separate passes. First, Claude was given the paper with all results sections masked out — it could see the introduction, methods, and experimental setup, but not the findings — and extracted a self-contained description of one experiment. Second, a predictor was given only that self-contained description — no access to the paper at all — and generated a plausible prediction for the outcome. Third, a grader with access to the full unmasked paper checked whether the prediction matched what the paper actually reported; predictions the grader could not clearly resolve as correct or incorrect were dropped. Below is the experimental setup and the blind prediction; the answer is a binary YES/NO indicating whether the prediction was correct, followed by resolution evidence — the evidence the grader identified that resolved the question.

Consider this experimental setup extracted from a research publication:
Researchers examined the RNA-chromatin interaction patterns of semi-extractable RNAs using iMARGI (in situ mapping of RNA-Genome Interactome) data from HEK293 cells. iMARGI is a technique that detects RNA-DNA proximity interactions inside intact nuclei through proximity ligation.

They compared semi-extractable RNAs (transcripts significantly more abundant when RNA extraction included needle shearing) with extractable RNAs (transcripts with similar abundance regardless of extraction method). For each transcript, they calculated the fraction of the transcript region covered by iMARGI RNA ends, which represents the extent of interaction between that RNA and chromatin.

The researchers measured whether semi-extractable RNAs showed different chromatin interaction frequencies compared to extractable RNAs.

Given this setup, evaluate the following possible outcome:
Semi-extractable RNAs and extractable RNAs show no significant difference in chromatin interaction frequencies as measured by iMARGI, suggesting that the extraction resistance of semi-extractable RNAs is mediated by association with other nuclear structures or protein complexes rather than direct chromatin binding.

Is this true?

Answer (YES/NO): NO